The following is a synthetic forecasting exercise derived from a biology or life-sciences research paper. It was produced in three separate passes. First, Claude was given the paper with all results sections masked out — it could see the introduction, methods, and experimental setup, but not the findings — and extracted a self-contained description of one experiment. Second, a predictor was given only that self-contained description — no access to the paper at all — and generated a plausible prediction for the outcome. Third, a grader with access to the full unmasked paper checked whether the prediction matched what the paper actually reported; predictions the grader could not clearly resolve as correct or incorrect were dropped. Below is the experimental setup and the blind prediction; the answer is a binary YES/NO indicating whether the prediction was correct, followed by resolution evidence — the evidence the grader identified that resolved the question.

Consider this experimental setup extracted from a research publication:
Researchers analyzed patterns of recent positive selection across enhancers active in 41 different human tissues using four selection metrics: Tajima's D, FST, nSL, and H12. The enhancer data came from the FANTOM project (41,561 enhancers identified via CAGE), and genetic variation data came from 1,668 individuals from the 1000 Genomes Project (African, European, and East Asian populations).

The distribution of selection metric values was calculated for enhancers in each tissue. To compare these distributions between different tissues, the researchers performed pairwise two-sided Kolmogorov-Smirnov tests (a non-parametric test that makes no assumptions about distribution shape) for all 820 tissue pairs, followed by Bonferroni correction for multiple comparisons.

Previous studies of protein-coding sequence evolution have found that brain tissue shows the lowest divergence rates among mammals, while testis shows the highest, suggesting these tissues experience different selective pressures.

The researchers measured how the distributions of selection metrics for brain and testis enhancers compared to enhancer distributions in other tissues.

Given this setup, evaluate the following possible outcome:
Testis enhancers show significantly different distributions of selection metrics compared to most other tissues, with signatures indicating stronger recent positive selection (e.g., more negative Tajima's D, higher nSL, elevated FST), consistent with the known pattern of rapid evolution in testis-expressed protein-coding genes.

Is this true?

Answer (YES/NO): NO